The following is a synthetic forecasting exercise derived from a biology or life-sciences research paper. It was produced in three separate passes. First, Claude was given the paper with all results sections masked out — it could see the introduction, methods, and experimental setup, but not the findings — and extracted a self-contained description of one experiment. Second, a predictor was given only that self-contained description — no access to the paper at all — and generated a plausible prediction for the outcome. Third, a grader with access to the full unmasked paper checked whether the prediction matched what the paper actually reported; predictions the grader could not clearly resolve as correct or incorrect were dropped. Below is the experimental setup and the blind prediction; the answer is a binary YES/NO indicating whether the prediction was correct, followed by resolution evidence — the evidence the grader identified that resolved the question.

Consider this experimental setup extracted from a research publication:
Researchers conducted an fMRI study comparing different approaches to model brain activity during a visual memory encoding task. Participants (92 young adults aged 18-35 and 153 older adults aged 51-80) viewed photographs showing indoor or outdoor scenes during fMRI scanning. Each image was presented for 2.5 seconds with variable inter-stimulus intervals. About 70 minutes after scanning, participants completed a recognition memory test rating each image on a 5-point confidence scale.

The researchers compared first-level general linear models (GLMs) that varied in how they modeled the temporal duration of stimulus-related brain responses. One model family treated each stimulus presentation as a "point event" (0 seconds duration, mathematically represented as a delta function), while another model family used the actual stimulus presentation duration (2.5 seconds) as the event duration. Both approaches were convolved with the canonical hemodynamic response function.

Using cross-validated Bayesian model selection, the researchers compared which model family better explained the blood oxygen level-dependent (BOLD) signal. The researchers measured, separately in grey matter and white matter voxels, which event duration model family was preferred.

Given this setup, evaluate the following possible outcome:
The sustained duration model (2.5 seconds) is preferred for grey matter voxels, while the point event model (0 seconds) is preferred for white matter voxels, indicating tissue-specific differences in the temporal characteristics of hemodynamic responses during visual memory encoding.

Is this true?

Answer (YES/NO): NO